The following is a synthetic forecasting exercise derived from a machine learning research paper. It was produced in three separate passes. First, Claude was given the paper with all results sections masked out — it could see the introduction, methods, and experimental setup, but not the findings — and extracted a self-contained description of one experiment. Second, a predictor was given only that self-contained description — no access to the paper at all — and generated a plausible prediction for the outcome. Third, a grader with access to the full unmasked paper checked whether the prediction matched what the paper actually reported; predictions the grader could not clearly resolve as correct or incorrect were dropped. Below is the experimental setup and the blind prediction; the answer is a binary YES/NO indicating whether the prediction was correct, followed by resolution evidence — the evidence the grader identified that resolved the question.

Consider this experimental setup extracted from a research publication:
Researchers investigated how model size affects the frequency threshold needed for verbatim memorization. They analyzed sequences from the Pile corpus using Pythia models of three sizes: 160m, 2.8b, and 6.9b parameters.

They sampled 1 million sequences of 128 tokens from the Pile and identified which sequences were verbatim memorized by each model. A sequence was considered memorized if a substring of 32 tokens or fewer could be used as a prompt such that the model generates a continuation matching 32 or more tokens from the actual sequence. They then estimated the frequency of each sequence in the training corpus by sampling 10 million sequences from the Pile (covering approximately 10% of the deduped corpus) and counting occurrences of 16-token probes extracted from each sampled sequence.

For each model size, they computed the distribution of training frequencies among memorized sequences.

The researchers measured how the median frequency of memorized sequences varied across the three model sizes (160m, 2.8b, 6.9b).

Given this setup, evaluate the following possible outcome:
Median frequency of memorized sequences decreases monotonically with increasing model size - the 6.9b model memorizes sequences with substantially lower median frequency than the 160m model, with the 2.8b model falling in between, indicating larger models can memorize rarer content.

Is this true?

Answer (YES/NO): YES